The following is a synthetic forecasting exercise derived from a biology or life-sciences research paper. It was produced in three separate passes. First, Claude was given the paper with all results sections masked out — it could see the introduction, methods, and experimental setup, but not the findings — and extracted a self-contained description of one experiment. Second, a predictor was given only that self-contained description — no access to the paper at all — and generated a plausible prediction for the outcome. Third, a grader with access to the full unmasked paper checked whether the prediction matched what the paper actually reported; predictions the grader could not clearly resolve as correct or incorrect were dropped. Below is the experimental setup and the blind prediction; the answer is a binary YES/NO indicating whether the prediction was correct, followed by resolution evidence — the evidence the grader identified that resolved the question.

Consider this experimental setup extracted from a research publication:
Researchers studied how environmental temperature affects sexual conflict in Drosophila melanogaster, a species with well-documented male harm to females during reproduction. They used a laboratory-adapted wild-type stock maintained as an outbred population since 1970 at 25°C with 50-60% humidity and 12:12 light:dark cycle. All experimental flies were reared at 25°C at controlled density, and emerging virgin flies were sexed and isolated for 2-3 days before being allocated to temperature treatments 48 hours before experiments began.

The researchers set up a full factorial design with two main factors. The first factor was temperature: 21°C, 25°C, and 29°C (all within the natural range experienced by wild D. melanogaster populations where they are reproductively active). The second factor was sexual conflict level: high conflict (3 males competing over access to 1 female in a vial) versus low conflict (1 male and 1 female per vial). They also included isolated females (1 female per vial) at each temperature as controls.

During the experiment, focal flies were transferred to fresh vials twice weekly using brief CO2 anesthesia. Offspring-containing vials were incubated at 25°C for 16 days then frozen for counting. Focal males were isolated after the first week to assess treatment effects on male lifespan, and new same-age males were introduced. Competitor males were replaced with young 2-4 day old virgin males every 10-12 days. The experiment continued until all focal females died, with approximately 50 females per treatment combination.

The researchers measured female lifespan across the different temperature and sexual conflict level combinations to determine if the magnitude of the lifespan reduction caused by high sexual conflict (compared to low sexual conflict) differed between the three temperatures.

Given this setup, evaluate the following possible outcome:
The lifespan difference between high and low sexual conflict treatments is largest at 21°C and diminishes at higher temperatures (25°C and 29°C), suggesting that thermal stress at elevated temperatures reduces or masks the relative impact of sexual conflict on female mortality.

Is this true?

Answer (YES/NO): NO